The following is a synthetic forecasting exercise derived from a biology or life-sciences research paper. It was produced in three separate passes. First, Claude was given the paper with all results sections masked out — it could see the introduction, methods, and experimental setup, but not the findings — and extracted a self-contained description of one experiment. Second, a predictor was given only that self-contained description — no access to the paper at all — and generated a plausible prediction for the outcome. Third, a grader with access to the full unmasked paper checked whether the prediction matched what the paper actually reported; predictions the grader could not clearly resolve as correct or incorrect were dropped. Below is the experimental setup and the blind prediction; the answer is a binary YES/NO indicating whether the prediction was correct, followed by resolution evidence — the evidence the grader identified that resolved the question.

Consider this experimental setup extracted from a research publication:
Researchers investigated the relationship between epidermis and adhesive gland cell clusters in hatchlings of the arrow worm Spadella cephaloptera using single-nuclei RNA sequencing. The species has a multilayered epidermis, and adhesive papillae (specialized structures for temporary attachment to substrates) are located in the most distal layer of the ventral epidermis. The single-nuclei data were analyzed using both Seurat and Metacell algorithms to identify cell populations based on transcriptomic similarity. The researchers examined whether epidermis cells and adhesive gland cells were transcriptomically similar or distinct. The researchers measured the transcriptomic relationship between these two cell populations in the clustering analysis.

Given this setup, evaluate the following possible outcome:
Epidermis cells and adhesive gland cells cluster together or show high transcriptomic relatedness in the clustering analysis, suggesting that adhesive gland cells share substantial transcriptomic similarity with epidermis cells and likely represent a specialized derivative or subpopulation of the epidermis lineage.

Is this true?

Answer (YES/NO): YES